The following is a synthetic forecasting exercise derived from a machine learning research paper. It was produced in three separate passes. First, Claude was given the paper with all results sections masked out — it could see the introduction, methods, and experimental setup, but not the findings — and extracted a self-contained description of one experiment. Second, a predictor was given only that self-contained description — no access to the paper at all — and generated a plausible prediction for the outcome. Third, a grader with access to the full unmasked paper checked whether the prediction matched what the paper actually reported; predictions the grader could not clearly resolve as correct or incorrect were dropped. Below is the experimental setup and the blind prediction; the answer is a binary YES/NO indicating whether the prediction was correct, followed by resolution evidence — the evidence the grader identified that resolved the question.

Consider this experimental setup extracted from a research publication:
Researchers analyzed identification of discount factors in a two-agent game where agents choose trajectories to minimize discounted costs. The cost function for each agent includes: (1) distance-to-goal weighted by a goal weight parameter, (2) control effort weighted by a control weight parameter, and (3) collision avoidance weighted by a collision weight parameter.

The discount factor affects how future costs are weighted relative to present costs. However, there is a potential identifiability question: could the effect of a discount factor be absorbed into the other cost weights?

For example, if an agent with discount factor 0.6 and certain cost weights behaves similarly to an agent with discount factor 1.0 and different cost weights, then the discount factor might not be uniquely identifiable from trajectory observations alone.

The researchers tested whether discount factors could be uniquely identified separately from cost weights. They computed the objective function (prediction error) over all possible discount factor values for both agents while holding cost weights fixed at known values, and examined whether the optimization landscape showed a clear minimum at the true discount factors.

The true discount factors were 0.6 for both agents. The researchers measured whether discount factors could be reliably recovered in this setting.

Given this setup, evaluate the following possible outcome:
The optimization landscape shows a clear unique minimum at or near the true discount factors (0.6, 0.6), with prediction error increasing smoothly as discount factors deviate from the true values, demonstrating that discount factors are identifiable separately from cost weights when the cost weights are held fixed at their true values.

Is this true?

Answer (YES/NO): NO